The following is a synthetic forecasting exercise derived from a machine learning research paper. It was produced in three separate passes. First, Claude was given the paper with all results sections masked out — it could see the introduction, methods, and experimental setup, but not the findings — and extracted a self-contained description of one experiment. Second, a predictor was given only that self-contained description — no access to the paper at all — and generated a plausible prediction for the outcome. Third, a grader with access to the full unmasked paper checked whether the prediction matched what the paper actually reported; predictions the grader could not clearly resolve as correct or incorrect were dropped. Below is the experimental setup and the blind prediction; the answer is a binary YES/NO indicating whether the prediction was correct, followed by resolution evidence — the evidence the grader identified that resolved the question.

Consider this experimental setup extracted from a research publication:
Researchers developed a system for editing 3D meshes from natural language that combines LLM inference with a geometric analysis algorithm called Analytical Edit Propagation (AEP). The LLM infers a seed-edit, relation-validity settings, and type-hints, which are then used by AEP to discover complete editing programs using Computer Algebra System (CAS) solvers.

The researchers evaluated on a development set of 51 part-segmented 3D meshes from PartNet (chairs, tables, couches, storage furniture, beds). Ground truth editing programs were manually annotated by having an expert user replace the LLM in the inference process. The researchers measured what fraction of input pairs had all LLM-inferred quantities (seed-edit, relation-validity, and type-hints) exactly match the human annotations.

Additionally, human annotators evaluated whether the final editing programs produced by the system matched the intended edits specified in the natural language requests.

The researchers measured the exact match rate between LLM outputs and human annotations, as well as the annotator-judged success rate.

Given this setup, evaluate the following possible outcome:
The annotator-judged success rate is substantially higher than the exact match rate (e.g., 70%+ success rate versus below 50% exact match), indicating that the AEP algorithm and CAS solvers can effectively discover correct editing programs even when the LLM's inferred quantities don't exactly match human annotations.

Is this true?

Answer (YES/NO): YES